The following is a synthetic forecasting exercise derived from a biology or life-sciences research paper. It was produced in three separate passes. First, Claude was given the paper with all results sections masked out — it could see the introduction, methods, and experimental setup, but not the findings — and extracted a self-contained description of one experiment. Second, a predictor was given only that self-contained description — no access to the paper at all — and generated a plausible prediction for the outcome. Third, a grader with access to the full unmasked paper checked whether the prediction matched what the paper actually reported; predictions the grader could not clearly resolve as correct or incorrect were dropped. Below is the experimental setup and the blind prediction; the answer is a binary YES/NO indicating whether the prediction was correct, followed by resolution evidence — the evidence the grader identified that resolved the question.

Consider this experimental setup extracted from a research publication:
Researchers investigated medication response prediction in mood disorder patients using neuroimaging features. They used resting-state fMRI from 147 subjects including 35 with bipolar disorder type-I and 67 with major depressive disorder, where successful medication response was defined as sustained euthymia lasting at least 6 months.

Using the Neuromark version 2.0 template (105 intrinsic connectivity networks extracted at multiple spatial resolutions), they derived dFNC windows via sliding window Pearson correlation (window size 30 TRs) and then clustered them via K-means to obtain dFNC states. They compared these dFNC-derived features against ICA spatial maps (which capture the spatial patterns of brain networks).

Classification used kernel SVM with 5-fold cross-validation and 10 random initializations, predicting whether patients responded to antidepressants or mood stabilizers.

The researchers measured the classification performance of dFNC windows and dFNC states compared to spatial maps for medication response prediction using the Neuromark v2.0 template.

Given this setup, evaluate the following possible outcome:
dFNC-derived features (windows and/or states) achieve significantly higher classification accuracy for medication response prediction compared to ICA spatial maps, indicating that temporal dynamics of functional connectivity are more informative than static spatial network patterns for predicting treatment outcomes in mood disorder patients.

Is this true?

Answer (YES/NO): NO